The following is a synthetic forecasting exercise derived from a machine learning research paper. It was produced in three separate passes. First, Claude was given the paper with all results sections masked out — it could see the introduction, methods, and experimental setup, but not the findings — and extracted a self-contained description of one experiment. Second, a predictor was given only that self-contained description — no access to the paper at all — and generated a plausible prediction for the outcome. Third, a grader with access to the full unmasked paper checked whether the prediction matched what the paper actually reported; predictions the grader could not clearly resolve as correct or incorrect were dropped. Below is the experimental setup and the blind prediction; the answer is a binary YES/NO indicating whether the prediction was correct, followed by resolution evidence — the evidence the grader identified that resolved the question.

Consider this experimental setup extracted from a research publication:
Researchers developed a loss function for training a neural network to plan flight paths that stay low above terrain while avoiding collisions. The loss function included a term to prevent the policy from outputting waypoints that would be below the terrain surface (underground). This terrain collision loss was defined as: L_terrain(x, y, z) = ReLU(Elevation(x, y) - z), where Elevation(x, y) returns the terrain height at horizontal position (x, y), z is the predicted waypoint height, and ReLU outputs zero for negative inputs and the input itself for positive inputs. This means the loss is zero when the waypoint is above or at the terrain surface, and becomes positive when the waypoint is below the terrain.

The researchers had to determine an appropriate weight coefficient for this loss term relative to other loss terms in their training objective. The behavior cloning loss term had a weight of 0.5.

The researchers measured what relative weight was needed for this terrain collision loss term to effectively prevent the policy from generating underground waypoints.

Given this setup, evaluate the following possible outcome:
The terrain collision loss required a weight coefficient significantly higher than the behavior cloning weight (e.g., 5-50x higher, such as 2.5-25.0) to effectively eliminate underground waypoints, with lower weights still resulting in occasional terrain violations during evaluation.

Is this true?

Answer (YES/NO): NO